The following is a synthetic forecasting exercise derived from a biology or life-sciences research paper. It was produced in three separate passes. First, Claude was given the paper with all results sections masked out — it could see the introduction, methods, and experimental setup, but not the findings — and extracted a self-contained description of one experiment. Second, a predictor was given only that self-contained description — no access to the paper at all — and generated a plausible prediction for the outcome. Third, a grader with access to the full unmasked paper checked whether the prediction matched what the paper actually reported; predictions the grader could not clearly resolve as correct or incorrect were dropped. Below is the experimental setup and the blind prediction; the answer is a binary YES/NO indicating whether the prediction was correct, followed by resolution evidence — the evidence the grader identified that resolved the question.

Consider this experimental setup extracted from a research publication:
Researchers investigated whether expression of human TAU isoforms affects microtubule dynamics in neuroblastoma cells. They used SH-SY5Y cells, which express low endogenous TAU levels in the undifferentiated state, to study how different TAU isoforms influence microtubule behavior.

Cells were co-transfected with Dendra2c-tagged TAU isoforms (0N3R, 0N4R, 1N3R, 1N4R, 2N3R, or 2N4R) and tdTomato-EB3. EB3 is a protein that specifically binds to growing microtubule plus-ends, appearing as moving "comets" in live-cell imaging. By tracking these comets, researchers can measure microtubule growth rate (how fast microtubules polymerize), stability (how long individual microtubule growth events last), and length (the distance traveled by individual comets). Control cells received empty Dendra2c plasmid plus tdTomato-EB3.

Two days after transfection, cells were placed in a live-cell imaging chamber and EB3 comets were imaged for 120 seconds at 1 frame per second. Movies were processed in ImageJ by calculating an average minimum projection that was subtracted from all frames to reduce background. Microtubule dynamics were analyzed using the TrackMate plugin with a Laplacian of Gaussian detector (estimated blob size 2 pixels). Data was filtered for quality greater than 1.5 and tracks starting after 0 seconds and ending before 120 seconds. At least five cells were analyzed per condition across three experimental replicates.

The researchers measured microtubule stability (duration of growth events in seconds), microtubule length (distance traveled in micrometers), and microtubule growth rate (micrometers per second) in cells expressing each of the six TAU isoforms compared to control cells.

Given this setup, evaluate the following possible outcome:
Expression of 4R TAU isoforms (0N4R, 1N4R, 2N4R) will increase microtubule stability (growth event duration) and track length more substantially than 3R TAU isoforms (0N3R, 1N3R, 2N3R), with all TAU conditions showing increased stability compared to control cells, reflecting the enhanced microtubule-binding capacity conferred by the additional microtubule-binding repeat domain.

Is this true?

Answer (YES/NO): NO